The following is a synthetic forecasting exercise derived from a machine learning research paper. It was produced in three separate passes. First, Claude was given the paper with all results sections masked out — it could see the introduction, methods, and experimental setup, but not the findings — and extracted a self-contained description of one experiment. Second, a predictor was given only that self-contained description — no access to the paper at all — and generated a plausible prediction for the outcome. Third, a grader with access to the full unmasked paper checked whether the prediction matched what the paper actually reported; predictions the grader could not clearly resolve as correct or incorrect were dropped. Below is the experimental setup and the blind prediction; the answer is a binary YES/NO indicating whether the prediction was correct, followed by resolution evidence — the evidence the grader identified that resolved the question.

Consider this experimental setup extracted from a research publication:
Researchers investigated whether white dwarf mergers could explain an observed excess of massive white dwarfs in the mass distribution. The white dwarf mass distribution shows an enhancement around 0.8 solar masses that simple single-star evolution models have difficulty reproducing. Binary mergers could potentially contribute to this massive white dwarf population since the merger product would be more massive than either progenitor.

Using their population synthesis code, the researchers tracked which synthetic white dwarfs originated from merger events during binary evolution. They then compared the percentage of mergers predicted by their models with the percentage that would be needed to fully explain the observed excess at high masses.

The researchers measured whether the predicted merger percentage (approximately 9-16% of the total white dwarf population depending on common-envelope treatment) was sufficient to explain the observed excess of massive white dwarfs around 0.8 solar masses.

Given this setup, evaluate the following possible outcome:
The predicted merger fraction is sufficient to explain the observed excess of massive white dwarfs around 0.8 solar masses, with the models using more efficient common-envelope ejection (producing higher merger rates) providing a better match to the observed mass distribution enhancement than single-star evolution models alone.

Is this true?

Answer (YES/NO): NO